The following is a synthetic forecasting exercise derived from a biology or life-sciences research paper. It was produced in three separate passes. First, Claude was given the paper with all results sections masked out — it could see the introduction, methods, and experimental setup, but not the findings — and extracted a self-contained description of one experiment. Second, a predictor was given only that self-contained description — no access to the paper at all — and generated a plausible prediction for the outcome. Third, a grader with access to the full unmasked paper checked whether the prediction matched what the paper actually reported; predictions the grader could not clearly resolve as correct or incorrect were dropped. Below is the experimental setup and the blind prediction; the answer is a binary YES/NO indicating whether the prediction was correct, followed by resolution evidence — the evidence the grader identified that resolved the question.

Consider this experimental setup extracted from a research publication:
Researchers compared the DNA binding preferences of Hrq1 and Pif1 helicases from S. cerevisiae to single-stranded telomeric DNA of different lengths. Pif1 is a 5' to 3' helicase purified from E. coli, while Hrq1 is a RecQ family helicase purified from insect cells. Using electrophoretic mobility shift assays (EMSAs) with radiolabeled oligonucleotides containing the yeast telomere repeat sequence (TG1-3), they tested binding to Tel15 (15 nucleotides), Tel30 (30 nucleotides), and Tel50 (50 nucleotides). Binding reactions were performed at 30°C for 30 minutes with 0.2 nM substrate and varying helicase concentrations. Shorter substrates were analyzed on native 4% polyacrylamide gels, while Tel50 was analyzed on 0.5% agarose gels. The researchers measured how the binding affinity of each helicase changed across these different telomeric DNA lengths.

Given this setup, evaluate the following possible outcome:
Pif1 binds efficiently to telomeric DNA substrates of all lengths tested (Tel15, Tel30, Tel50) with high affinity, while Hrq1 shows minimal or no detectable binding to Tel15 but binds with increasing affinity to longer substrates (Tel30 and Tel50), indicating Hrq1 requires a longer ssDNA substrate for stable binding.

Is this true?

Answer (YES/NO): YES